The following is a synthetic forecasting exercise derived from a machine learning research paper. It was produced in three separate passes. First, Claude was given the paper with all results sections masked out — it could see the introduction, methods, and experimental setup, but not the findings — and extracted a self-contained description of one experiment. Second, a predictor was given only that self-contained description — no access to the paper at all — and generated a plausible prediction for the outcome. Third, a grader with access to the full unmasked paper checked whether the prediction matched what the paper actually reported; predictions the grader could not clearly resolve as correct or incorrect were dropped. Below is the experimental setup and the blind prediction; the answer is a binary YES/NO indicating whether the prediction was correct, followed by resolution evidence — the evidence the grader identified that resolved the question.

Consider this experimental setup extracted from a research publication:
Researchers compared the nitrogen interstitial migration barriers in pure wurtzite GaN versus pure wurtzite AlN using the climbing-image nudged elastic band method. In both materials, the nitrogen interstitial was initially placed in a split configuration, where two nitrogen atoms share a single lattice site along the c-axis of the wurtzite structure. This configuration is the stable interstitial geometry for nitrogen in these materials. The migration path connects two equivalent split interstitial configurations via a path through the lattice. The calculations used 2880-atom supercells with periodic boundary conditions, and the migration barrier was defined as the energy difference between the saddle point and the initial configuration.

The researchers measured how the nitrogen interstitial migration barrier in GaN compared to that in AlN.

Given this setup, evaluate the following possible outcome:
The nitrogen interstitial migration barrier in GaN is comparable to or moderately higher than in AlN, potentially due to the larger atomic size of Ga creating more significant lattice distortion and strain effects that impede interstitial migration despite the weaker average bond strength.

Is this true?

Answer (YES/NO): NO